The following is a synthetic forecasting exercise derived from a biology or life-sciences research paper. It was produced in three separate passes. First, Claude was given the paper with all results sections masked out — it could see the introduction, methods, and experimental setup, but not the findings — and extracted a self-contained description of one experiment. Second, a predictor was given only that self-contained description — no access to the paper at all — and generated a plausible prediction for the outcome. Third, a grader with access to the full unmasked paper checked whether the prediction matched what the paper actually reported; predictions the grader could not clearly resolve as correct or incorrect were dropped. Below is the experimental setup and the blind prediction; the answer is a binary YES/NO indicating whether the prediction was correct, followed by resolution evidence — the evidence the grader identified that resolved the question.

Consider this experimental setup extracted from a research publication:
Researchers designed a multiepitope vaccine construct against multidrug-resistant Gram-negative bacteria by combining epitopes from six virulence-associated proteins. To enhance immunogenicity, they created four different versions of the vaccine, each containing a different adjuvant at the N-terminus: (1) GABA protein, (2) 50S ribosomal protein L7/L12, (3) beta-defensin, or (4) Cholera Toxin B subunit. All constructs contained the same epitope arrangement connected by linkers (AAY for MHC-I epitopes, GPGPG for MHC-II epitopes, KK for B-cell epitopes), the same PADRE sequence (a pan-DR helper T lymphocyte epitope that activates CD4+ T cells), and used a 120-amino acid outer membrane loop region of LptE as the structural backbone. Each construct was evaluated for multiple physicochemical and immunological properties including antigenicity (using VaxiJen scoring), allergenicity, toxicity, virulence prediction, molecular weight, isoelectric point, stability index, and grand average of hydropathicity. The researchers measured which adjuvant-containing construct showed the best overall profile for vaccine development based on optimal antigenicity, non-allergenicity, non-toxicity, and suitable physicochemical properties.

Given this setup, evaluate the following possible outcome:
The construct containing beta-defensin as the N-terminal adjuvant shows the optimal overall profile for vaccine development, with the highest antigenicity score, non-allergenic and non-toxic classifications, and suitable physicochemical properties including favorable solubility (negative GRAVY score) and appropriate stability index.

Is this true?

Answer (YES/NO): NO